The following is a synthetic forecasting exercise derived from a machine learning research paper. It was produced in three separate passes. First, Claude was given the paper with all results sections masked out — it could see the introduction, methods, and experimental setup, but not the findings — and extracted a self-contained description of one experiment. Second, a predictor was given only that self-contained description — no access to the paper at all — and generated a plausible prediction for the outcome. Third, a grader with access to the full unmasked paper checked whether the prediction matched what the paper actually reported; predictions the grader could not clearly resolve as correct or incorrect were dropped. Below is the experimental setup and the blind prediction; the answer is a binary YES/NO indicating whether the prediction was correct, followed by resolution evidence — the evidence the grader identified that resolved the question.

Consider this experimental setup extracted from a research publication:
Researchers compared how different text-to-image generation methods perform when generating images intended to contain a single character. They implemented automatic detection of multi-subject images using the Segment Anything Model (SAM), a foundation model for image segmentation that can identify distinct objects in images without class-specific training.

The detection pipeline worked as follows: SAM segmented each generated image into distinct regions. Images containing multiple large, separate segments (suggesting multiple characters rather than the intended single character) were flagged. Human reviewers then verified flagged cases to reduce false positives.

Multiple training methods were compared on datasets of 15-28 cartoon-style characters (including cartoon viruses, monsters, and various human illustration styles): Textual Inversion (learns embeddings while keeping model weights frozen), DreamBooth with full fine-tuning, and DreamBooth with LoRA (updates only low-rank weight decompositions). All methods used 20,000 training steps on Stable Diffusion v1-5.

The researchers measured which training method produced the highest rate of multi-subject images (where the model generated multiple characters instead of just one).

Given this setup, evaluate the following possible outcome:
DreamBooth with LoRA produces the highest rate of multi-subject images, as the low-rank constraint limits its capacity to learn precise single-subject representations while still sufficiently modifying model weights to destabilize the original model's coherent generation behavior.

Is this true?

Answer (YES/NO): YES